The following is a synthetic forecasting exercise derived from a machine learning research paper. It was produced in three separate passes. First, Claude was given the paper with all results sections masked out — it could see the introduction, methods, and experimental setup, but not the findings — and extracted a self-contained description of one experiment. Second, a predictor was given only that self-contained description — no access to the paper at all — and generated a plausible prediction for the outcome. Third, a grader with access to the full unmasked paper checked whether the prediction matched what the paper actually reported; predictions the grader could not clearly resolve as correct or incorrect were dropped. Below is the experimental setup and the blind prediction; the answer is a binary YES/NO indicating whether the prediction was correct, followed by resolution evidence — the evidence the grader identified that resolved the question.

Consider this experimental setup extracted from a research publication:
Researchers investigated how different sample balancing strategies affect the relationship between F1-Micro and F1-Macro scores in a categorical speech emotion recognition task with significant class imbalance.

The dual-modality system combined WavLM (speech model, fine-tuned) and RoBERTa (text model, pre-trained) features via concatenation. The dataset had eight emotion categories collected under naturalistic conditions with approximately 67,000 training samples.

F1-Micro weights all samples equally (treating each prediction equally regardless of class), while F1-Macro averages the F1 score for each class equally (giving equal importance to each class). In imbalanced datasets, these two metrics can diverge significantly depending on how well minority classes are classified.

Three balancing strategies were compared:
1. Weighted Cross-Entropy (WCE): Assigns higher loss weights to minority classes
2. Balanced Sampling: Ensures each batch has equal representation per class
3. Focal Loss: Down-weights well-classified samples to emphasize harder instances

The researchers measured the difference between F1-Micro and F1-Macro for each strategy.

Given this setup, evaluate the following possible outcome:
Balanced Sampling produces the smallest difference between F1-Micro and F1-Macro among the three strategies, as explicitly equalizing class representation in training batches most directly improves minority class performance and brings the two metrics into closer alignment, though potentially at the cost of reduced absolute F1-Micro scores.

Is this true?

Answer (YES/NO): YES